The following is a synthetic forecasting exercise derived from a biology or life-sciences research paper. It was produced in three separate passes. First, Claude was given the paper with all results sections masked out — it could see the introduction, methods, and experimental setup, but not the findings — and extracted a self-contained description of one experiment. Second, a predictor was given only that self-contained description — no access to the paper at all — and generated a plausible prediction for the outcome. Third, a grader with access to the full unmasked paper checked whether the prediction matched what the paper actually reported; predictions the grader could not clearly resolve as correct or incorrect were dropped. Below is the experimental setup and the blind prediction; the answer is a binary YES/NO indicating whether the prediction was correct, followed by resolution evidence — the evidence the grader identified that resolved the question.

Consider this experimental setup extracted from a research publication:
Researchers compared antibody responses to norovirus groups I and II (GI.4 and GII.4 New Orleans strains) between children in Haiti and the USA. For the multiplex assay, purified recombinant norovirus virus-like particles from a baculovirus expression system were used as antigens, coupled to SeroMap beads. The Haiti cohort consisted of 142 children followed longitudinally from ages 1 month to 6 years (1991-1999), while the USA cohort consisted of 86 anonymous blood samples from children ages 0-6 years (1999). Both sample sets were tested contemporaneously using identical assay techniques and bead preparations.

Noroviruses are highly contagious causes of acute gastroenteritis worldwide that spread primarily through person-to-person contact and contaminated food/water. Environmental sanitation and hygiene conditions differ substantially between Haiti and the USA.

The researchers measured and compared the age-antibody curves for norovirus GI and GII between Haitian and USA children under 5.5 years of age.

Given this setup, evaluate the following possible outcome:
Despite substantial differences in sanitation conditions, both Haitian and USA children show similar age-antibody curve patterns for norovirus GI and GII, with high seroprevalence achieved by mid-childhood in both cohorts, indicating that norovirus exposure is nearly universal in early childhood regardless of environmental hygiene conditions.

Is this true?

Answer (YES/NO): NO